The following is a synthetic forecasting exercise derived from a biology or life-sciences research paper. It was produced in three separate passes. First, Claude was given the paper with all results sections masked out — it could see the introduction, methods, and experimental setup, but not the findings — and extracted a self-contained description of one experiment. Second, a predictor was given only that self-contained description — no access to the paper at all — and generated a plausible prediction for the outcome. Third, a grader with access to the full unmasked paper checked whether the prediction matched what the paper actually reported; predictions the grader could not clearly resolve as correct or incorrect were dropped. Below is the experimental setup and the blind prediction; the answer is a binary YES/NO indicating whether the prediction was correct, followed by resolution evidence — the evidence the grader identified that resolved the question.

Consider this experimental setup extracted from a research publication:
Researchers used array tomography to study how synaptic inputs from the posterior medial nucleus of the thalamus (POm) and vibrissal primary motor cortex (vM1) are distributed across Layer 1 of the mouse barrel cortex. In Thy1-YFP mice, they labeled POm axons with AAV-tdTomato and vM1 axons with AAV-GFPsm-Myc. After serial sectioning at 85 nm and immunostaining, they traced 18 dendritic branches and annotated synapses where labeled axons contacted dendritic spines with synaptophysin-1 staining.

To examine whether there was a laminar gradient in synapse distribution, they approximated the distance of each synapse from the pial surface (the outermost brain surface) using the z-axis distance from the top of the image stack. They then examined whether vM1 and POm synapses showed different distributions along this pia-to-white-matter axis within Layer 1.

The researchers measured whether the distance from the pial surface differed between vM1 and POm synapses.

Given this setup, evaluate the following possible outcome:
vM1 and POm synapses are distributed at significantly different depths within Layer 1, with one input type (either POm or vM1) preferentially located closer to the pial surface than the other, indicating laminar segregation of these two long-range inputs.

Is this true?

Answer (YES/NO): NO